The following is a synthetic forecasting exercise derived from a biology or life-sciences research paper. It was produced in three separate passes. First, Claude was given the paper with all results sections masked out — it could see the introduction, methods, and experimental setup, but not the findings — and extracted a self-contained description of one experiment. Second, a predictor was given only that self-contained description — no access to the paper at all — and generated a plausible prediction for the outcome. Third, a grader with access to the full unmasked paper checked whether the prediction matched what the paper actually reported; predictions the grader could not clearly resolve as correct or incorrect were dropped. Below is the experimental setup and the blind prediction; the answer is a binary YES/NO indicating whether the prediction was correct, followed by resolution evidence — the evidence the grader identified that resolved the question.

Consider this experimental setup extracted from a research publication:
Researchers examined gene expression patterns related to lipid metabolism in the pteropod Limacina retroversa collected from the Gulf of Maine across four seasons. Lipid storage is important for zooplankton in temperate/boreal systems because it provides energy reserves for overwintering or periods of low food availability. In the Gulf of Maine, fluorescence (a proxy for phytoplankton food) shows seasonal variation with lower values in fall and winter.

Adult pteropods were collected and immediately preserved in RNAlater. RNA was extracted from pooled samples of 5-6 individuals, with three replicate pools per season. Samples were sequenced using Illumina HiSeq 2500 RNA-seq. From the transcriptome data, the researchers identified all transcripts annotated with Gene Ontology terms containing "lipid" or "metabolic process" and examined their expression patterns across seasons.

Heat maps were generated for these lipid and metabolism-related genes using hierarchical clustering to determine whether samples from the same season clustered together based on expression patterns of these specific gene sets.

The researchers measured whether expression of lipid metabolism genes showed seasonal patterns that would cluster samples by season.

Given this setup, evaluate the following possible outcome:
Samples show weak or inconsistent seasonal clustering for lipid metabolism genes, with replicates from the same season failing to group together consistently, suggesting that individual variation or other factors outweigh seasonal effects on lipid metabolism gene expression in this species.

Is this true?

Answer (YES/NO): NO